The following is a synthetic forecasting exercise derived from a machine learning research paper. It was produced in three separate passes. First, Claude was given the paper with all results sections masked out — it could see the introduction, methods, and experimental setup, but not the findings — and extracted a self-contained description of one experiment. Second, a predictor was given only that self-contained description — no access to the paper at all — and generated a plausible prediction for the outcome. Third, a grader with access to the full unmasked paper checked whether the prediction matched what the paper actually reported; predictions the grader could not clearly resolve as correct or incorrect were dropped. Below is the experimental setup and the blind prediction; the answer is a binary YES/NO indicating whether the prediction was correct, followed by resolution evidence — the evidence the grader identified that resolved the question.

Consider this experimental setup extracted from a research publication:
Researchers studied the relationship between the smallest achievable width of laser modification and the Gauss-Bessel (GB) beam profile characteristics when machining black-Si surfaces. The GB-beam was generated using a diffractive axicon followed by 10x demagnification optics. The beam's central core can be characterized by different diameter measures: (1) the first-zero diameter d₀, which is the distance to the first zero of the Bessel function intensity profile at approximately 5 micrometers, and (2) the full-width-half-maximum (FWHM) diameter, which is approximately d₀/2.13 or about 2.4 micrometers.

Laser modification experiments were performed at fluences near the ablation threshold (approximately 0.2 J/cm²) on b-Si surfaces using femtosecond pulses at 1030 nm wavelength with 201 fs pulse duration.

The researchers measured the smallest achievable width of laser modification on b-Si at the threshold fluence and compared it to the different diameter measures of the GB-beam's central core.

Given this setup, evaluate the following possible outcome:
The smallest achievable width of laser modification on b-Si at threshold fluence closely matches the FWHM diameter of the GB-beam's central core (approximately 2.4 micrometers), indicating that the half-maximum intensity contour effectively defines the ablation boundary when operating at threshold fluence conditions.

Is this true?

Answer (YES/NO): YES